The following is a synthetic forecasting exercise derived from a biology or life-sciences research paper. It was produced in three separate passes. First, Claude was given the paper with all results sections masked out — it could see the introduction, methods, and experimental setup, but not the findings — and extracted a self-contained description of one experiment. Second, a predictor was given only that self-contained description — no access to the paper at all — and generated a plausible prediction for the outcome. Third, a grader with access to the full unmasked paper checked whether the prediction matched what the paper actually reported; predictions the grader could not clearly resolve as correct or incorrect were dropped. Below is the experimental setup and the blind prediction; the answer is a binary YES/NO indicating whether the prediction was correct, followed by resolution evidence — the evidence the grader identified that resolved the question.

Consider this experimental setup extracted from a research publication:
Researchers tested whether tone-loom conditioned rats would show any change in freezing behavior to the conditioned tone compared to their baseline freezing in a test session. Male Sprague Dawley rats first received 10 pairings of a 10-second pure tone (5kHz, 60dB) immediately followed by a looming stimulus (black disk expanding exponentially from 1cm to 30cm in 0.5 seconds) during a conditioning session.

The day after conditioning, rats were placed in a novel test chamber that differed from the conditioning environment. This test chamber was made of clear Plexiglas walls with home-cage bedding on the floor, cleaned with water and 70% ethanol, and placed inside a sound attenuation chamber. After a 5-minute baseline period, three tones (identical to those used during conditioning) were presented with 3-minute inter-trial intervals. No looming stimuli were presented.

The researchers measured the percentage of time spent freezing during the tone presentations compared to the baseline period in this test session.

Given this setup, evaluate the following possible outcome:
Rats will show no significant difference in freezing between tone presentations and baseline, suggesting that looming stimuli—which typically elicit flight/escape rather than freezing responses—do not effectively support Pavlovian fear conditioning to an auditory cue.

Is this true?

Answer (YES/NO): NO